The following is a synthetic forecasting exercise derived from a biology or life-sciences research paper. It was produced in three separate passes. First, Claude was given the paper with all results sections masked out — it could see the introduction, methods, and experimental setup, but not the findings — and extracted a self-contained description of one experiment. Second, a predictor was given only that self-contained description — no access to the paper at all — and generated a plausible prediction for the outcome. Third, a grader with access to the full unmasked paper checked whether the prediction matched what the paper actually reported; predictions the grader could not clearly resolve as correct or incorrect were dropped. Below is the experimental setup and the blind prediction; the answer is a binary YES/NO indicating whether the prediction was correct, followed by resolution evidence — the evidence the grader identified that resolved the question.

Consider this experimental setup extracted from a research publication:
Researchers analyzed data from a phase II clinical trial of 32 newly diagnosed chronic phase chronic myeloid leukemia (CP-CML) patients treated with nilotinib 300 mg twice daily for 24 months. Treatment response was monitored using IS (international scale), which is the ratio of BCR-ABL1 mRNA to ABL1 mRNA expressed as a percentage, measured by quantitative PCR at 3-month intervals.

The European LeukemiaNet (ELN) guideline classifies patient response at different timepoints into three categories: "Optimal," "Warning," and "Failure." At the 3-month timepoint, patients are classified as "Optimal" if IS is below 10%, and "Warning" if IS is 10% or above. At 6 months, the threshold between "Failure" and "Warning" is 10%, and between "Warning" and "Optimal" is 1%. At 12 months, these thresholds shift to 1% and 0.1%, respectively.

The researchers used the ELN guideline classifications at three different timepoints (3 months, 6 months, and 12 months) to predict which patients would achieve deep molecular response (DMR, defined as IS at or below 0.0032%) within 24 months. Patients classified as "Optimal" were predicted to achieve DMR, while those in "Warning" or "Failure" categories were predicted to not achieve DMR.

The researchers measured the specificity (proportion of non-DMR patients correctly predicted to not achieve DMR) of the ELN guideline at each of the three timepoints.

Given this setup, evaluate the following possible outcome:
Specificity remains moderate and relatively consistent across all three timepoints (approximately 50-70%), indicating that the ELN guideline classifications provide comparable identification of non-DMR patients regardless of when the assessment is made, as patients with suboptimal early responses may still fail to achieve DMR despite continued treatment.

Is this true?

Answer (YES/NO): NO